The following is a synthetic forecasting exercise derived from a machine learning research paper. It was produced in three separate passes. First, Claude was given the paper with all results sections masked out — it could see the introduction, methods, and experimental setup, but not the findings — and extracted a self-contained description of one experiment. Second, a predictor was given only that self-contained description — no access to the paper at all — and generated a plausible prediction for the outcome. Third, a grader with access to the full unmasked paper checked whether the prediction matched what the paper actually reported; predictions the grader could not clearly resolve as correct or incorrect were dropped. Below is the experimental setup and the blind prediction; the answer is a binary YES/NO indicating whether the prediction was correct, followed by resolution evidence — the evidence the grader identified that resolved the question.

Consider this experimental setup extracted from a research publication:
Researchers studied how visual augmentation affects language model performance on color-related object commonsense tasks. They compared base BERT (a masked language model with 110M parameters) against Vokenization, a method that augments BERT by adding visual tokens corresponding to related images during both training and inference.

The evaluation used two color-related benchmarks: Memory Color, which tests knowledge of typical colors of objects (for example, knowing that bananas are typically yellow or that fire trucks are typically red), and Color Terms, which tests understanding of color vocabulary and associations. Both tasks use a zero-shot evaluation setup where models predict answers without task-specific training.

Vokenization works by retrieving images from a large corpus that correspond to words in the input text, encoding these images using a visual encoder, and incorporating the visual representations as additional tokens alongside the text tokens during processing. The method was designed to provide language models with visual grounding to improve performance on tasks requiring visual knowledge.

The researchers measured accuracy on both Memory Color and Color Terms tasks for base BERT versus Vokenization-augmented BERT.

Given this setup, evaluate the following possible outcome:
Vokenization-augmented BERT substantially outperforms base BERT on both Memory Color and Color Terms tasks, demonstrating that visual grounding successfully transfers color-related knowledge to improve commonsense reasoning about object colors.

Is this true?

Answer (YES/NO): NO